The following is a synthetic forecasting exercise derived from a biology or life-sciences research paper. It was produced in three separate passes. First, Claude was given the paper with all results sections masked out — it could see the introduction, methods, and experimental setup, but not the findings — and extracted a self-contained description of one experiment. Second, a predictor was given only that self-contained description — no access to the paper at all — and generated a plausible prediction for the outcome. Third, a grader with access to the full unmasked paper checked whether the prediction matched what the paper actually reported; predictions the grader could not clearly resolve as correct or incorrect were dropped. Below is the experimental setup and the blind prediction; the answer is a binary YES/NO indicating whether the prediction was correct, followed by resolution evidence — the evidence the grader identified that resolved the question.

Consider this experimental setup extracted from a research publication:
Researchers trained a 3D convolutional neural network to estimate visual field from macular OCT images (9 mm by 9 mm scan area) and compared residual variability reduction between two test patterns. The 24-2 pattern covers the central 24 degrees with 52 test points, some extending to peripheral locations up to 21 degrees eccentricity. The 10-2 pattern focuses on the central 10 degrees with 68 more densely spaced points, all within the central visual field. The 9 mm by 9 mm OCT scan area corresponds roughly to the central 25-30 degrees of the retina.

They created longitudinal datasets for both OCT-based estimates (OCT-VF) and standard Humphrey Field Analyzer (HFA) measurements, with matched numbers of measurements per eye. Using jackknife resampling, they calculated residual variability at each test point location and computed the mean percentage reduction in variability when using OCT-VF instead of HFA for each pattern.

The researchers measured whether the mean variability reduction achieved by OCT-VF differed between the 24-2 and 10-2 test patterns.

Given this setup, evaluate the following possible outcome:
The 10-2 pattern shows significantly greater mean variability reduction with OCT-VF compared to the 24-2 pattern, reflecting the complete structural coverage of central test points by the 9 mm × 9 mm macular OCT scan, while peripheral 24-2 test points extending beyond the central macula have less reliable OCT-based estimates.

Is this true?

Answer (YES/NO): NO